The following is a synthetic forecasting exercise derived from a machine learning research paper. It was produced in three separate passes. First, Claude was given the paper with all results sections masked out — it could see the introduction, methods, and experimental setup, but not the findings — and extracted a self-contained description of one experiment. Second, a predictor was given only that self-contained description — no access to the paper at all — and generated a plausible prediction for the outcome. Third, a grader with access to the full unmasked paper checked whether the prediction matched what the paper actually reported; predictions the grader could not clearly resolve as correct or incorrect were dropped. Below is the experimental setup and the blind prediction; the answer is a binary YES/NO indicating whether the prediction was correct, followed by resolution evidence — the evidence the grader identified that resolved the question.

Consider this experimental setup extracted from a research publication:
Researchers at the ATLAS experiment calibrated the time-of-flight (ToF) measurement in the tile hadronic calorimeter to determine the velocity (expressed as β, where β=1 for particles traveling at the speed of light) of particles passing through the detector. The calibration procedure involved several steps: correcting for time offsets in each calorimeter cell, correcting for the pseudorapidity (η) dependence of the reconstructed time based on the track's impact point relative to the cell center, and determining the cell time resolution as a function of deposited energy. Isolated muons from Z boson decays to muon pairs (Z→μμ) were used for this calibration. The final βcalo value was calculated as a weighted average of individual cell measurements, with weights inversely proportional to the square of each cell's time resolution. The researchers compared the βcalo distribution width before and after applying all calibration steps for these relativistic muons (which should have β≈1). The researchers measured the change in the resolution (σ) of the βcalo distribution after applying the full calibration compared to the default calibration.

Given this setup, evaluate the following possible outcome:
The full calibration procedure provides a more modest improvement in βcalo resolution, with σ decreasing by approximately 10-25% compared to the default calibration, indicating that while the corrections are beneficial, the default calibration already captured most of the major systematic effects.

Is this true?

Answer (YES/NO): NO